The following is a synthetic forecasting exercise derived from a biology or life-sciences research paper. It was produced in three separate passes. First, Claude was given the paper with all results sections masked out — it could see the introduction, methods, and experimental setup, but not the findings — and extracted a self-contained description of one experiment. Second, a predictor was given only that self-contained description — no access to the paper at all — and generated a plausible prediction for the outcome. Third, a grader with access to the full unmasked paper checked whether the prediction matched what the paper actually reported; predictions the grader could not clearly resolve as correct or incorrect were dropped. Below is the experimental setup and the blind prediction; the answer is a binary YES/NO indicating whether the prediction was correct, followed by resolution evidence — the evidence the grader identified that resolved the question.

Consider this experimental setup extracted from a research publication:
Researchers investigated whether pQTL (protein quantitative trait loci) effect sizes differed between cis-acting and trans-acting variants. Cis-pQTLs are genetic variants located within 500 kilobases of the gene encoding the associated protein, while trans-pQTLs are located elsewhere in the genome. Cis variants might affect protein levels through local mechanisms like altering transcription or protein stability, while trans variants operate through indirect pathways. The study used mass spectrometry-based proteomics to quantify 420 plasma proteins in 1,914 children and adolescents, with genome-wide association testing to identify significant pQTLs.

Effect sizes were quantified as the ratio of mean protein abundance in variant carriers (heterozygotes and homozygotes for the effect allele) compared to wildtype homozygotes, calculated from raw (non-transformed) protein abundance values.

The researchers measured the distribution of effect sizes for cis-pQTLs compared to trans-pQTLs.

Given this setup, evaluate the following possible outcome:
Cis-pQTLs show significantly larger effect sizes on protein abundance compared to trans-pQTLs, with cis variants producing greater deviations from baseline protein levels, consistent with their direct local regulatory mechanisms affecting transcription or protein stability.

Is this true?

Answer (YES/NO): YES